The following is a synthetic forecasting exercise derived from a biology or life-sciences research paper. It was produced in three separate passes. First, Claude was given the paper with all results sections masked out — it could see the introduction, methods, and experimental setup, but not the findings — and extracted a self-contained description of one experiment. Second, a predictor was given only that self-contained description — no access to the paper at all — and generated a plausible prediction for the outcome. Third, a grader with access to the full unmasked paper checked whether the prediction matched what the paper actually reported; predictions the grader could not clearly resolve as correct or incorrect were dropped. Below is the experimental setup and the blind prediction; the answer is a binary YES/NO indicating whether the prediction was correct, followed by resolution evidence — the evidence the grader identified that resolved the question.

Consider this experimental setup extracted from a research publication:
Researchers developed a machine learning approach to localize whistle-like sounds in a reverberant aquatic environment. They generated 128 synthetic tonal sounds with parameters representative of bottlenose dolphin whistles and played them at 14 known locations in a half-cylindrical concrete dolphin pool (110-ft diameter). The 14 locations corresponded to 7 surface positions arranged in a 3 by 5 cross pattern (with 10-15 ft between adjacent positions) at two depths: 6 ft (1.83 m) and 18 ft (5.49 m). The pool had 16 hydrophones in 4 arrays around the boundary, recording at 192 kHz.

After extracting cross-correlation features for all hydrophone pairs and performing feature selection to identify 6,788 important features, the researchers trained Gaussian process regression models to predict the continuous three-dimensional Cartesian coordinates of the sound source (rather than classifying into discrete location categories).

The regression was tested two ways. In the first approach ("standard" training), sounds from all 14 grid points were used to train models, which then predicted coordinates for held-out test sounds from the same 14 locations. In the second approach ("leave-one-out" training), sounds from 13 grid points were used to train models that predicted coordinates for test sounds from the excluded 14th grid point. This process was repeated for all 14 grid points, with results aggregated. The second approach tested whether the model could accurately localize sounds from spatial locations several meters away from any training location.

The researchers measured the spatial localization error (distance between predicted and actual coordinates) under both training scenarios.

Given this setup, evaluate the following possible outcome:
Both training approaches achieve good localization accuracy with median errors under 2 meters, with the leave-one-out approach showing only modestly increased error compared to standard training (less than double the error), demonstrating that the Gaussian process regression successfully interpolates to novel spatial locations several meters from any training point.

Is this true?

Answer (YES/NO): NO